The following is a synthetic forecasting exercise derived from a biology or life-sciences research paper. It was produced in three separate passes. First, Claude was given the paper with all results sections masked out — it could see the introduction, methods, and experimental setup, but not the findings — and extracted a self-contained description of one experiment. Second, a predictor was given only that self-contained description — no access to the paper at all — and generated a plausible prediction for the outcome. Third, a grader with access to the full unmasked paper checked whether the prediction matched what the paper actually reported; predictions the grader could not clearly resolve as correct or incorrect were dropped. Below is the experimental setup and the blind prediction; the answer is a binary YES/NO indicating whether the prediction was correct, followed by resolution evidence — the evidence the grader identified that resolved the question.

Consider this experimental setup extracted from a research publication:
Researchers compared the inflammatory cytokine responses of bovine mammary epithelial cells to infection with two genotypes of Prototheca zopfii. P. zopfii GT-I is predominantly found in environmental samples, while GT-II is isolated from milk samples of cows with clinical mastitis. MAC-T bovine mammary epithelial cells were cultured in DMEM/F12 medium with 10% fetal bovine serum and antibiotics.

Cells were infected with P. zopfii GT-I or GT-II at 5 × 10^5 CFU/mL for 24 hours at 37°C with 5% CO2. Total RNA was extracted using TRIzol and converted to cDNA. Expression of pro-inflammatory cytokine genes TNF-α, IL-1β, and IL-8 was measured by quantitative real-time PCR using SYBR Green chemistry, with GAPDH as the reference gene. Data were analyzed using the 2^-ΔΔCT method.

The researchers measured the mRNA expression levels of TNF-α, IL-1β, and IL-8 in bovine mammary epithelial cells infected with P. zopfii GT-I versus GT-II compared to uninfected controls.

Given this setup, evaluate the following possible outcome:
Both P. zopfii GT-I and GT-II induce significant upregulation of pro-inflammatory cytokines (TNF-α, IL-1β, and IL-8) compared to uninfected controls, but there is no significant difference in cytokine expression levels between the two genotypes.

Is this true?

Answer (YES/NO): NO